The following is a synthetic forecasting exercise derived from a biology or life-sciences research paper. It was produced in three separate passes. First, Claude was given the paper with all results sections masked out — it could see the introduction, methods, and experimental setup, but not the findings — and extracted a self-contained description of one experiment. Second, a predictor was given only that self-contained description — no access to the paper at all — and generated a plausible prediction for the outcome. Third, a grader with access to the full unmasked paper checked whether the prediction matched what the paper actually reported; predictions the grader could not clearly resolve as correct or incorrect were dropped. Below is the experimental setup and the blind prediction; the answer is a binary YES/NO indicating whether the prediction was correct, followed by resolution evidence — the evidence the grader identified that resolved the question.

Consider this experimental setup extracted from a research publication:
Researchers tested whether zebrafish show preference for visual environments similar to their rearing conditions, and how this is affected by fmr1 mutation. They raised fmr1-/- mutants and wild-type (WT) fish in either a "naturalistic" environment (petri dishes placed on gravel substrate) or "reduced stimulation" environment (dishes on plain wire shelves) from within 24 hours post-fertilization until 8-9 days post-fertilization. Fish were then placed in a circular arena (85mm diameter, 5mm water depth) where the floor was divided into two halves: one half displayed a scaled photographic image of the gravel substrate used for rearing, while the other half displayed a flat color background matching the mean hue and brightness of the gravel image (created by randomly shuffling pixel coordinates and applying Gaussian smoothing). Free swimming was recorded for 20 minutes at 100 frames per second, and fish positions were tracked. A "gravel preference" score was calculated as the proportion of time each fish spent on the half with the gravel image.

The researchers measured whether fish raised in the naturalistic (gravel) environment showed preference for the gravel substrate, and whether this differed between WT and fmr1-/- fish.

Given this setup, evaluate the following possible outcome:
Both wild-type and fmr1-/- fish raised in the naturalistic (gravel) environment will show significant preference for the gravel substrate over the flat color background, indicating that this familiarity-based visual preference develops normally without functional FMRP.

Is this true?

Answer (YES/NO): NO